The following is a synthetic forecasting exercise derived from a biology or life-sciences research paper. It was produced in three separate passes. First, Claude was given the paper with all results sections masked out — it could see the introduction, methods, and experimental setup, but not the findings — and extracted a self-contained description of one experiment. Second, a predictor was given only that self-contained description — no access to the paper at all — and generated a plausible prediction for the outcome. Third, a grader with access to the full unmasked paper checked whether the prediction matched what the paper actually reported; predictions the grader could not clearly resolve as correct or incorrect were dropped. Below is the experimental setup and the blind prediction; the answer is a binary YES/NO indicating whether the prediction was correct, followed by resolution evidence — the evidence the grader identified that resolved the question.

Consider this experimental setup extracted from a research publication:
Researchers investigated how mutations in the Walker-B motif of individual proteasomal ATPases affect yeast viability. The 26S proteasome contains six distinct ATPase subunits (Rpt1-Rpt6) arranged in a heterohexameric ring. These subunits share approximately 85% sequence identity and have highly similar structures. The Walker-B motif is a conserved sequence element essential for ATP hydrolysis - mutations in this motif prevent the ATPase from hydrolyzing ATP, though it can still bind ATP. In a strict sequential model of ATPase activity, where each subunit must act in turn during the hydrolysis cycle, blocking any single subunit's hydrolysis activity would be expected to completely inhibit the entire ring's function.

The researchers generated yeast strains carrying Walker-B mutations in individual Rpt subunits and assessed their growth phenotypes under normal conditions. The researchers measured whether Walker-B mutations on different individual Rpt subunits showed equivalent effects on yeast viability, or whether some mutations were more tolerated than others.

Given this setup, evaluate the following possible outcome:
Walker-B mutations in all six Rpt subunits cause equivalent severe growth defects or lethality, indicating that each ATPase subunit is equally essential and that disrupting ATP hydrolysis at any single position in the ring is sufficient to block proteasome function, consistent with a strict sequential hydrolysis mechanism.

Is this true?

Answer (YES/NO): NO